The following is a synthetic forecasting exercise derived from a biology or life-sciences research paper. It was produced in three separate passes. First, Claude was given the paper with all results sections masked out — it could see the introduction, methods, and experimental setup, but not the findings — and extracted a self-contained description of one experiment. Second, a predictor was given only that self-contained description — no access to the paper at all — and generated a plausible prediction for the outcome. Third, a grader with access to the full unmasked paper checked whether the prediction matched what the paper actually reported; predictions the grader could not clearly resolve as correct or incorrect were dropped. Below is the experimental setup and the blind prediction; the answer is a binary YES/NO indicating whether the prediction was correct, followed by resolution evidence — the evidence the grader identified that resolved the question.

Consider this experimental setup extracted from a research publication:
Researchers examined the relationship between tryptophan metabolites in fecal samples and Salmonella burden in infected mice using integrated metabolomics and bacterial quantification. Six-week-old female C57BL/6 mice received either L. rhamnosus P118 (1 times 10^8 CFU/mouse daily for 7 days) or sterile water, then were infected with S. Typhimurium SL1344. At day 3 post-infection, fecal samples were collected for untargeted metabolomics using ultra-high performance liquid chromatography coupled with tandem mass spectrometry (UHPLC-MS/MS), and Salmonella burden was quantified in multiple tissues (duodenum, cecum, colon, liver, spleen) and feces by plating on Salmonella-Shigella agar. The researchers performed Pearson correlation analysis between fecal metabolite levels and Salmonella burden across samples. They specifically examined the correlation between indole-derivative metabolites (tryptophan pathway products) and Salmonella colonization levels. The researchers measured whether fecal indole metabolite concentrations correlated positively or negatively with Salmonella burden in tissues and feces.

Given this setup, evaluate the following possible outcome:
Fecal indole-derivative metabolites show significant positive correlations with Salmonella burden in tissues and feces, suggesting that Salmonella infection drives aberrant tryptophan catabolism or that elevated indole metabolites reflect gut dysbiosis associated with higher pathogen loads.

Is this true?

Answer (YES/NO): NO